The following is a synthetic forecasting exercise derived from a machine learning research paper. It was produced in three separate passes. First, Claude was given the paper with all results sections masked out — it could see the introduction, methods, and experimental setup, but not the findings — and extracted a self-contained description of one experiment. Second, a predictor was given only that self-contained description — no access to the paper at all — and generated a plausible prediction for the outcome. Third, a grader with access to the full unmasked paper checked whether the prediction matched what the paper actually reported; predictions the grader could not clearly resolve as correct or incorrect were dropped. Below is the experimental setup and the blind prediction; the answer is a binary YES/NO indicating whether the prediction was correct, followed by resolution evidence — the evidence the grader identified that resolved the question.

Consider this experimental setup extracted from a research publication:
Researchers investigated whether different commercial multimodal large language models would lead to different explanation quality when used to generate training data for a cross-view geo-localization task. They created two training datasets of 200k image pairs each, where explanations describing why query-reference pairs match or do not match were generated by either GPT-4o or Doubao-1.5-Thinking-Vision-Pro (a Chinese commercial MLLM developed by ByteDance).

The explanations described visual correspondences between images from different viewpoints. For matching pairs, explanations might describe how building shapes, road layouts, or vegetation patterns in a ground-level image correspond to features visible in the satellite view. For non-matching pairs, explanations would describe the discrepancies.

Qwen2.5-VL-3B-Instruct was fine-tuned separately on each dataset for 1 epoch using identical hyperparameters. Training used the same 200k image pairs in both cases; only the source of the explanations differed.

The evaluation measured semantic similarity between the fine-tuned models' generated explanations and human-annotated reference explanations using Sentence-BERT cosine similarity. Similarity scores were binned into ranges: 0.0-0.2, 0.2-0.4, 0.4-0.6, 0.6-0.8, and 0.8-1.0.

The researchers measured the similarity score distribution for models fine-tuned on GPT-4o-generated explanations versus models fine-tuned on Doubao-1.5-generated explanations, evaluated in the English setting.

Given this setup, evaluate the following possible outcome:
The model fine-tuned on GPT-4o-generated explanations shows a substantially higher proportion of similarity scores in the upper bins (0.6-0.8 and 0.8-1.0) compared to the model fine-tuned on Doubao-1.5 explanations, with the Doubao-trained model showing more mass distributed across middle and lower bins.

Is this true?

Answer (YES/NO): NO